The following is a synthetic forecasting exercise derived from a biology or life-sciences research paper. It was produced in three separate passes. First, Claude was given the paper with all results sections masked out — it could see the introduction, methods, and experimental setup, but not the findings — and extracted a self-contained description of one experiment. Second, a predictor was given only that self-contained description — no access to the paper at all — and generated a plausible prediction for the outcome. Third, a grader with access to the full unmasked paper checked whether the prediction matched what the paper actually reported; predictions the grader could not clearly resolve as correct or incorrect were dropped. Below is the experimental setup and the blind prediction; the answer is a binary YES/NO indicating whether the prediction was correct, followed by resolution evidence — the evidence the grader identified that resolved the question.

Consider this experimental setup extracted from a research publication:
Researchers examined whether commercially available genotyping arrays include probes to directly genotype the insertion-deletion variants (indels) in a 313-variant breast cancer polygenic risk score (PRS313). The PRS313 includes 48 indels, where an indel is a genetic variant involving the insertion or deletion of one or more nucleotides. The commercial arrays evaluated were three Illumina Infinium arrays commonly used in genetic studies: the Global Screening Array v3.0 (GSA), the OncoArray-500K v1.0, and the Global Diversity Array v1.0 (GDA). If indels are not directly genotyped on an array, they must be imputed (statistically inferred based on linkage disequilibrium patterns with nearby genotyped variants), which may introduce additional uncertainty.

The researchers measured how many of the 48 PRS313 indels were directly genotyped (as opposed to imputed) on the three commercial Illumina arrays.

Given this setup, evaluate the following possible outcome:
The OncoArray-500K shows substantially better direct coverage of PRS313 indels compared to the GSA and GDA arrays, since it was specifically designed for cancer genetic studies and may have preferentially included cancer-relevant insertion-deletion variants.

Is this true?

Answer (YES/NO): NO